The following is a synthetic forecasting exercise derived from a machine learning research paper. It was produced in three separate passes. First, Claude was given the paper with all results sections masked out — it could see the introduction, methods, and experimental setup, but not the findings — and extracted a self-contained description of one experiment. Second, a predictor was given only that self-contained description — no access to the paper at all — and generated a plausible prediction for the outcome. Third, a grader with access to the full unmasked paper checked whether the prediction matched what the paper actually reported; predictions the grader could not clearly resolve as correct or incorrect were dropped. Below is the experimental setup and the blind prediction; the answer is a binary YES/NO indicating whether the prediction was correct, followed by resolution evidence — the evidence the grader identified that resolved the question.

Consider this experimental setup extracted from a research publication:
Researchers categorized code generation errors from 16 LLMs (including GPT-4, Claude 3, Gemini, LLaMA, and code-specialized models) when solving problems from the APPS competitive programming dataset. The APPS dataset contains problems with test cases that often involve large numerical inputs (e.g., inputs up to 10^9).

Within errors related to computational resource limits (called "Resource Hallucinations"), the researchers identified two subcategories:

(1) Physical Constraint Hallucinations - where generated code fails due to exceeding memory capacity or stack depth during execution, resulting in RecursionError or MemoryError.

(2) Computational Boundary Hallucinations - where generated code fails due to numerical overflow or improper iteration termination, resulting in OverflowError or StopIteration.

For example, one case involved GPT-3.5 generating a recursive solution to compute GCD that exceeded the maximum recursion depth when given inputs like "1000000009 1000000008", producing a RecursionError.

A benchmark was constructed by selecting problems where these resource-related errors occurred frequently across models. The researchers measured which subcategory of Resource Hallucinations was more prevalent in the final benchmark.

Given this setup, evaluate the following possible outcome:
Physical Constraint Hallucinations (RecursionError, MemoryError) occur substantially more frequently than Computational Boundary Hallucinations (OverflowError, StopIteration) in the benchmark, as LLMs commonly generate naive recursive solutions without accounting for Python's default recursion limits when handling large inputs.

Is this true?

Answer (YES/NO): NO